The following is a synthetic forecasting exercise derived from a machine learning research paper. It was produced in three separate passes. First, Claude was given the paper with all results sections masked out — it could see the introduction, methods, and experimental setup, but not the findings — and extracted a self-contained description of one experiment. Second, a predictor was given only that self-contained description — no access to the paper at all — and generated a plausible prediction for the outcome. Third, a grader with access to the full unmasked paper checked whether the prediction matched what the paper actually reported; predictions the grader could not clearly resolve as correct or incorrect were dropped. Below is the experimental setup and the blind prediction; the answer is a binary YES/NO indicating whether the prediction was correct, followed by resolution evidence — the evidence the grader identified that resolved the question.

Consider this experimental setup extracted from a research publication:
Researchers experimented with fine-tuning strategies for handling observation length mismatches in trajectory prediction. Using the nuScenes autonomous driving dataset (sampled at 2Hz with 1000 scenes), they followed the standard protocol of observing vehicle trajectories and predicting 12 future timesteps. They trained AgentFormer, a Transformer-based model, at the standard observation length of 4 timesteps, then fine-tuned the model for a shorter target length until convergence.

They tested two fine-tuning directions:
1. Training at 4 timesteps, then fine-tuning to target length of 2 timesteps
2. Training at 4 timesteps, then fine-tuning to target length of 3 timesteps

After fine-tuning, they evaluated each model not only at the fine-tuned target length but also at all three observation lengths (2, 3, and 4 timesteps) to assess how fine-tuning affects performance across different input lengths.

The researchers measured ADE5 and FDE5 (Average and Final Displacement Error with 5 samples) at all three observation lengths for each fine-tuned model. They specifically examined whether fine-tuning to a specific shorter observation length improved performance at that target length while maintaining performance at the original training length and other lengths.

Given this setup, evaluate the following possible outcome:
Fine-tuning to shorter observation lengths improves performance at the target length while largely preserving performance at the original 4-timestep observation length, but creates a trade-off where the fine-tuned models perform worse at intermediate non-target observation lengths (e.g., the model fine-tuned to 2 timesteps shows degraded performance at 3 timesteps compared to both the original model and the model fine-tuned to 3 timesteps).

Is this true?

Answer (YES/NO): NO